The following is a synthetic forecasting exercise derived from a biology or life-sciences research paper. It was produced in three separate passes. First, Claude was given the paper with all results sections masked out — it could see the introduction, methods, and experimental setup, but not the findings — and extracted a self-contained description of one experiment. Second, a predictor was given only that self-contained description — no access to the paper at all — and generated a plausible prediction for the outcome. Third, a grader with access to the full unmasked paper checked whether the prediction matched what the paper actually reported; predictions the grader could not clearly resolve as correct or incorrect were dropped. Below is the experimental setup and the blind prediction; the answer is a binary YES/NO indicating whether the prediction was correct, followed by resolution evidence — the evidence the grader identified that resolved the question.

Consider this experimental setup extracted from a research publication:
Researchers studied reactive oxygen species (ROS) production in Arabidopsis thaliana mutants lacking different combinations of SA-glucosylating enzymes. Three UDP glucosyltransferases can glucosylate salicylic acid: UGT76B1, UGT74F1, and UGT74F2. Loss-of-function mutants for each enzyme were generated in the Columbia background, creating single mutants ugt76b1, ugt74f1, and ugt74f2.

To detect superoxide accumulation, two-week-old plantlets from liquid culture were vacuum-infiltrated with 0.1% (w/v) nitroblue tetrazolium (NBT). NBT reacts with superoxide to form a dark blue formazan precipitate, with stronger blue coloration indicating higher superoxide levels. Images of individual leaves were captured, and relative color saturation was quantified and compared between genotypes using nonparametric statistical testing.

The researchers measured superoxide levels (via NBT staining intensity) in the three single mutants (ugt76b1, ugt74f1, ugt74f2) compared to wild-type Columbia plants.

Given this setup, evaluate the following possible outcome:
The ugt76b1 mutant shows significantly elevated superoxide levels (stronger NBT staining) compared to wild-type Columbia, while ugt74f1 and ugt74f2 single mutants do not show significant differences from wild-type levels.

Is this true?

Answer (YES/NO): YES